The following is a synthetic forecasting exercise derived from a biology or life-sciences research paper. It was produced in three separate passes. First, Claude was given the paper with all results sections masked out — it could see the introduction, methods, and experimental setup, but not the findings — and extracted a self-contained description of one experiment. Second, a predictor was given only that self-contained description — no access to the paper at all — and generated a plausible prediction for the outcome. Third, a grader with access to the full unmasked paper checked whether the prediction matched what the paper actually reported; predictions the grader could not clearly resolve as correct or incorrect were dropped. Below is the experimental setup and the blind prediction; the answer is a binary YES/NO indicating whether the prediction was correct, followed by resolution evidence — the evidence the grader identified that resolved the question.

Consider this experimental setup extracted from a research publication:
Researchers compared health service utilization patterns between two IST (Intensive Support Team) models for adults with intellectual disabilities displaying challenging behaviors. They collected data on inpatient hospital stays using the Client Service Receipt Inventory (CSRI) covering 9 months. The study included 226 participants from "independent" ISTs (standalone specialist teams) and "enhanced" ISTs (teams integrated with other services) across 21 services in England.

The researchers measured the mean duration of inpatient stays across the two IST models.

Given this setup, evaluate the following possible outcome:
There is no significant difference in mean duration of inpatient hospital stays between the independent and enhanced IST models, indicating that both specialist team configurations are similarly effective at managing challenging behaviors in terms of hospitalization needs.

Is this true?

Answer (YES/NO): YES